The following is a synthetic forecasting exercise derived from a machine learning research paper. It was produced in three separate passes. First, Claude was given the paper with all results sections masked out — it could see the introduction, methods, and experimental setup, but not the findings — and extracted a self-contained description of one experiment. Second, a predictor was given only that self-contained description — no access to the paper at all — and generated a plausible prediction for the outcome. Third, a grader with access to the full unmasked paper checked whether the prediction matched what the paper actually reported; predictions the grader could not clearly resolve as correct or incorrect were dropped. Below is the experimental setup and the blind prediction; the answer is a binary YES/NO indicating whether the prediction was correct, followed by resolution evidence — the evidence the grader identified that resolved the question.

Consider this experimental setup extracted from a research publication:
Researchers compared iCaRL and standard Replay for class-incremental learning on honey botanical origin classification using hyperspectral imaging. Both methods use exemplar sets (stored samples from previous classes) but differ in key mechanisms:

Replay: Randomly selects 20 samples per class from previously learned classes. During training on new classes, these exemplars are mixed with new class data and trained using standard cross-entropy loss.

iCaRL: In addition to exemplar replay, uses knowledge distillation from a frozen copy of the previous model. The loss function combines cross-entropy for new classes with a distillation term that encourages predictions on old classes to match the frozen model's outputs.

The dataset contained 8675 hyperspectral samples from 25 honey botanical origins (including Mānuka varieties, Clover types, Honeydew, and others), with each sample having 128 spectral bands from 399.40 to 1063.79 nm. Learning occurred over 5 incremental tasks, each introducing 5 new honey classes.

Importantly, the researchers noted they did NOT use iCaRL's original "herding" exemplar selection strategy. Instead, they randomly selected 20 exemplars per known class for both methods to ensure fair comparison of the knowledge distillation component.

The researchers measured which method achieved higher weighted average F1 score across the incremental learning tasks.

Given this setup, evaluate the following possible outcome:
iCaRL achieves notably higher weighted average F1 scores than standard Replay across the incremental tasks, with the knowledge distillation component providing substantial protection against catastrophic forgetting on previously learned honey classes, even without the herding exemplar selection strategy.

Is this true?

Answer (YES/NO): NO